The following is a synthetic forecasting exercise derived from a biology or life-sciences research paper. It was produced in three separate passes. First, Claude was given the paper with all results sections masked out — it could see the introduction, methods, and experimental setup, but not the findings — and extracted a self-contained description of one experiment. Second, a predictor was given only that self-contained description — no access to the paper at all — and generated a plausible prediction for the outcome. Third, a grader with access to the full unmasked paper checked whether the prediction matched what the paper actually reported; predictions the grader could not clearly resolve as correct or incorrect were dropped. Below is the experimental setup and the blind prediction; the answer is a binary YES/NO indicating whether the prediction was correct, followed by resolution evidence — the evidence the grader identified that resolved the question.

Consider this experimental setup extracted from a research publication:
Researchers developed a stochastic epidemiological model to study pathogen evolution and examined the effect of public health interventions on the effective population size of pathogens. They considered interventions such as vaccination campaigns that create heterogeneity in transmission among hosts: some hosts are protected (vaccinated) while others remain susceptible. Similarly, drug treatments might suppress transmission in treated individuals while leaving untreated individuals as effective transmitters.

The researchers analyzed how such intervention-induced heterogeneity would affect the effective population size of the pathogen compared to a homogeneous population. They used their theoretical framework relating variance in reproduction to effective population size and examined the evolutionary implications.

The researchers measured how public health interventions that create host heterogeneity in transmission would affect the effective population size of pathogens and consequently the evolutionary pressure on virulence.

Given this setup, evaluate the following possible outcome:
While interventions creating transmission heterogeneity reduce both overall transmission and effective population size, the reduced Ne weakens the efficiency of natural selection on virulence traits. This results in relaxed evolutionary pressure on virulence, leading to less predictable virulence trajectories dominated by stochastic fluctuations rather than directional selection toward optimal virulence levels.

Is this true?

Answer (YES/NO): NO